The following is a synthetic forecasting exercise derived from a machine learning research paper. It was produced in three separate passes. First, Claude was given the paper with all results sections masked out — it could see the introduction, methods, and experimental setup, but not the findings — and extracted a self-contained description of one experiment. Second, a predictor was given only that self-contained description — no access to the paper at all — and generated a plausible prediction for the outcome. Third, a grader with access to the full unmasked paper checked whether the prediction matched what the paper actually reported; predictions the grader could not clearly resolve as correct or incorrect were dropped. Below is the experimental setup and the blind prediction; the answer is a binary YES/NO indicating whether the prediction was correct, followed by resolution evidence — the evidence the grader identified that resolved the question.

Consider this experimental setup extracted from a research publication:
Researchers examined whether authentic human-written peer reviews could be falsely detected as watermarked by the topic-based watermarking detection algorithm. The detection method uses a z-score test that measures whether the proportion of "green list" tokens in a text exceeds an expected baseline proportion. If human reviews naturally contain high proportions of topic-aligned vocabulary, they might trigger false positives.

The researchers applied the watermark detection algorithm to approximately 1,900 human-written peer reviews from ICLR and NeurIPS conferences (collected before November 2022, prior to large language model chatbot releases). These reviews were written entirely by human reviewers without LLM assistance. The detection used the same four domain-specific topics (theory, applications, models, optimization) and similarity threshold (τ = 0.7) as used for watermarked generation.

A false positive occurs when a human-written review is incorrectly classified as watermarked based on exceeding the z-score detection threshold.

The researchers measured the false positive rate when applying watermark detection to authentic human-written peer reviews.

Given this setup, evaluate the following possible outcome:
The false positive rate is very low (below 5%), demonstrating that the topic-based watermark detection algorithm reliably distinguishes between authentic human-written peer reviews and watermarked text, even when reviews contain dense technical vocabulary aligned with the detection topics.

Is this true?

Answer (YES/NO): YES